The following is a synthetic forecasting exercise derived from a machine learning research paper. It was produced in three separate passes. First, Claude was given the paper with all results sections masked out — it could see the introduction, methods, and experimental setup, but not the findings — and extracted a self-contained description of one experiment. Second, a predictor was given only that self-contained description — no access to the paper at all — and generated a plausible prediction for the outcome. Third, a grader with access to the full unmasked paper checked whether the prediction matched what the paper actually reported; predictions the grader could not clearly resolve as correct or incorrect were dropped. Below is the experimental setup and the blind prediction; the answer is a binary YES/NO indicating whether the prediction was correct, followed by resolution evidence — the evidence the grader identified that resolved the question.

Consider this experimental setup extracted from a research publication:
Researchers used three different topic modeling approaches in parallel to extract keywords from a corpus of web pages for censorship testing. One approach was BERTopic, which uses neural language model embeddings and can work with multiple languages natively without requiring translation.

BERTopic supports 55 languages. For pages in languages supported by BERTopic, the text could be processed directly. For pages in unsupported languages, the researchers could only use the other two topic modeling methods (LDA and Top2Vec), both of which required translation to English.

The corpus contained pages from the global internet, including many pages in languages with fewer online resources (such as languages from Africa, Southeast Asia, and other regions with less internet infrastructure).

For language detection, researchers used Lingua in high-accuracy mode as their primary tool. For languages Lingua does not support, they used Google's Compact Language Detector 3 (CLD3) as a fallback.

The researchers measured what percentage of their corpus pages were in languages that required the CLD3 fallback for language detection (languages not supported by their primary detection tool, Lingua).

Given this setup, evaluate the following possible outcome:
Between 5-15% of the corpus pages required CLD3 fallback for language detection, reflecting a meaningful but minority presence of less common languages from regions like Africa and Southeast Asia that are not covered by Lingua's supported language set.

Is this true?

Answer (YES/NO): NO